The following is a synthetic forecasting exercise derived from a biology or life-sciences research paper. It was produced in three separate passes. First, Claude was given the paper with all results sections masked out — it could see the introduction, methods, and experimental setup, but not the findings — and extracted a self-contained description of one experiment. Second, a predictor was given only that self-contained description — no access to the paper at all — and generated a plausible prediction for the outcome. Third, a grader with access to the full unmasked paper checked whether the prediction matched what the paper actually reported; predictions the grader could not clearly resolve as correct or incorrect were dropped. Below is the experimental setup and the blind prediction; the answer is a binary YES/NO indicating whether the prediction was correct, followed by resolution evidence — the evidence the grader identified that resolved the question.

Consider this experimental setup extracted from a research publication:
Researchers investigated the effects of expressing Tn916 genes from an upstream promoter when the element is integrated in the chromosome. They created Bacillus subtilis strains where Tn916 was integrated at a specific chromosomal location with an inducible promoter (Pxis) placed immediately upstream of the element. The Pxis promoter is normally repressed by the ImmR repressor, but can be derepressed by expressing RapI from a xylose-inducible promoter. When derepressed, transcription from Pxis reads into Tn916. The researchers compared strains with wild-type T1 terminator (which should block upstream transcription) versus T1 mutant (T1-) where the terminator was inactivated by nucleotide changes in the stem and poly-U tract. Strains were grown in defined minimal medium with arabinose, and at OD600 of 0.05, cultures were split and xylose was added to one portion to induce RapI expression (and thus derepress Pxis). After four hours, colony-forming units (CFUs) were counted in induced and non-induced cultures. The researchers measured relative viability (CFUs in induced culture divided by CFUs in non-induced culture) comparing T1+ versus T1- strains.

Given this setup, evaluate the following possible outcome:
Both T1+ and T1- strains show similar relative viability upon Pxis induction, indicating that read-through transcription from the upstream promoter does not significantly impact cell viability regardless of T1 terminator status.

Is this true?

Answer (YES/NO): NO